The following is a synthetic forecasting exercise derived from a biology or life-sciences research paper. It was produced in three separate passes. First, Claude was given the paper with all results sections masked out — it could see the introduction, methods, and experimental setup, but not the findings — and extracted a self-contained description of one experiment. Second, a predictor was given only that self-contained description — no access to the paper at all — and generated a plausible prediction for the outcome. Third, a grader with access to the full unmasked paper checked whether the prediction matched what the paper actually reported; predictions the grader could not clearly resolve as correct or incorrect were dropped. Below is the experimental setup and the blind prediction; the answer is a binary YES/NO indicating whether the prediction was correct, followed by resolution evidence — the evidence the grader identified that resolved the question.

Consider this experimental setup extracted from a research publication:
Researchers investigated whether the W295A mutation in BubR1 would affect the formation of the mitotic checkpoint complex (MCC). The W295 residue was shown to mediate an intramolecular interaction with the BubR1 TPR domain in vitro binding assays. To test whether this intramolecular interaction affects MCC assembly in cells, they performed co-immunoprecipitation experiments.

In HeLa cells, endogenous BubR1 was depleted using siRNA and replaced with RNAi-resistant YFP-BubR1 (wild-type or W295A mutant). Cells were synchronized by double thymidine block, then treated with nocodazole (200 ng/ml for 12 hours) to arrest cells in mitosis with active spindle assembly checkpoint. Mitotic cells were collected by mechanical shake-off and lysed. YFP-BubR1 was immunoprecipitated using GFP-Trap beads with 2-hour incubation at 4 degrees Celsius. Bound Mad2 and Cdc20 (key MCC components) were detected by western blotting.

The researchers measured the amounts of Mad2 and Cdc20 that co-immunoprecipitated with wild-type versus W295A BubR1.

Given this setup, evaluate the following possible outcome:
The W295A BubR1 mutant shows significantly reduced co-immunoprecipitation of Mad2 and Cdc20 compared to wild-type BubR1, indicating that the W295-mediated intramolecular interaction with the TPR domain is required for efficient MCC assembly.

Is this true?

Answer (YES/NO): NO